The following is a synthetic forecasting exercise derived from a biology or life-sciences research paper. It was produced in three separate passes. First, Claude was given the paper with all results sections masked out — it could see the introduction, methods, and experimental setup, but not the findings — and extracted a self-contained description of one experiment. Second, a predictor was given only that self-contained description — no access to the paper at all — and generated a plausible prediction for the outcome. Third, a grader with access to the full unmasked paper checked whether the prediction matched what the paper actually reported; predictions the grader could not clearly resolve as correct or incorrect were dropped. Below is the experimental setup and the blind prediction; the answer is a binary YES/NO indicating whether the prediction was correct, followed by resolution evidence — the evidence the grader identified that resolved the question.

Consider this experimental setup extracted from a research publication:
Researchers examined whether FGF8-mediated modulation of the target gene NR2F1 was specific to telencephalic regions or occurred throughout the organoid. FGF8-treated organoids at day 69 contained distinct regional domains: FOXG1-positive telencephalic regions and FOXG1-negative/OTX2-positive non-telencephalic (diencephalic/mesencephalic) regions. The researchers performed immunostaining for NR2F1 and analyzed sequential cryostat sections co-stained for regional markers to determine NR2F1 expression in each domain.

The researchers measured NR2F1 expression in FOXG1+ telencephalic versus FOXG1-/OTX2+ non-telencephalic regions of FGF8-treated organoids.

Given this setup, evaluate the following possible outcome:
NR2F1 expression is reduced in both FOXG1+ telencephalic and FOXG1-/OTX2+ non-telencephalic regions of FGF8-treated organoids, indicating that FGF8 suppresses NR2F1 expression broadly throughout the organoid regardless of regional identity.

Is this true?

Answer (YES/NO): NO